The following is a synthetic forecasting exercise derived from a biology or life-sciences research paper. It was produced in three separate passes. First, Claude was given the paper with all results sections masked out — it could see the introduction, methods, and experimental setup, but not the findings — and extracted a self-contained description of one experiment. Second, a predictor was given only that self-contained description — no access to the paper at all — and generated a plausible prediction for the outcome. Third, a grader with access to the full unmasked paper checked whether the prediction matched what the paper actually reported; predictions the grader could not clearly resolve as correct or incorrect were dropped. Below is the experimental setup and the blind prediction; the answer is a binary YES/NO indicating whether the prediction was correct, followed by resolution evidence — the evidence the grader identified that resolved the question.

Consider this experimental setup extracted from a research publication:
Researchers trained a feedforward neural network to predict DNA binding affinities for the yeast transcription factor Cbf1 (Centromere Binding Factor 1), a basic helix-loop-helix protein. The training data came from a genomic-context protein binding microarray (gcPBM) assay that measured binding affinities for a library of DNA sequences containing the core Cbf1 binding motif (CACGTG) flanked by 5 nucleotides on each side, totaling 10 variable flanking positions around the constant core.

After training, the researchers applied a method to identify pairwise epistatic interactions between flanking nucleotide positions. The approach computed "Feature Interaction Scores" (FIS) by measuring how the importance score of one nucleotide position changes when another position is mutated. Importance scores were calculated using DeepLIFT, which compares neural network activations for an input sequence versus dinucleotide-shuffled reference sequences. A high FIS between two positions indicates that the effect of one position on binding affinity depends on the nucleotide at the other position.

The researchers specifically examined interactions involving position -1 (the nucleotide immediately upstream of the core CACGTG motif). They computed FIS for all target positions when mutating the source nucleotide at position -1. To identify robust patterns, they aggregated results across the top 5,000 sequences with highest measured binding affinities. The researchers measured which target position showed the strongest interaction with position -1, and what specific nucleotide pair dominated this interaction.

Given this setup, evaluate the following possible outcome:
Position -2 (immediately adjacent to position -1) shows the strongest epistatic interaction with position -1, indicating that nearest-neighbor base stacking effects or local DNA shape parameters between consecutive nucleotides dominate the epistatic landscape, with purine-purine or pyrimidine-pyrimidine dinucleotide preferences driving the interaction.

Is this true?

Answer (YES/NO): NO